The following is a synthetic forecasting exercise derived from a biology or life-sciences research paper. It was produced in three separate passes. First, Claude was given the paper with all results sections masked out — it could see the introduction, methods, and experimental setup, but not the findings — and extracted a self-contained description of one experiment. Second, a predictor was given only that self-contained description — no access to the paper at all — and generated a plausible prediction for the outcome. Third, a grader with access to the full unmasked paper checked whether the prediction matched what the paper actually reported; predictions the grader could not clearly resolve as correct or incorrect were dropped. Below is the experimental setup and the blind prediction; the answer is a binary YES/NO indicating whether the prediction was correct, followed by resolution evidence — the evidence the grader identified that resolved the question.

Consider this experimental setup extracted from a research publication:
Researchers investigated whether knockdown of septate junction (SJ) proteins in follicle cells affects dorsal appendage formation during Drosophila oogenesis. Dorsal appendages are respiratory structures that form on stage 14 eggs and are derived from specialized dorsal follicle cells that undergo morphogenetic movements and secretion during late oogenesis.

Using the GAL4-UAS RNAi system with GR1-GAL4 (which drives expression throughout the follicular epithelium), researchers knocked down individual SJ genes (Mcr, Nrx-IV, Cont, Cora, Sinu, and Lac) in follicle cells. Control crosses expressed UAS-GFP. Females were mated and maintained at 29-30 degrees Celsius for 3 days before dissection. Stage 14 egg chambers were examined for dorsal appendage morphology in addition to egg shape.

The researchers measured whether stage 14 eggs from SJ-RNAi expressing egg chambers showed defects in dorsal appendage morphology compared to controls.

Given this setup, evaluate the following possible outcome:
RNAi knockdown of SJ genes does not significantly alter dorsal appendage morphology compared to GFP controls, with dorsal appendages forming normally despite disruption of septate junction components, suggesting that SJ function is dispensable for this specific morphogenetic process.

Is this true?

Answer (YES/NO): NO